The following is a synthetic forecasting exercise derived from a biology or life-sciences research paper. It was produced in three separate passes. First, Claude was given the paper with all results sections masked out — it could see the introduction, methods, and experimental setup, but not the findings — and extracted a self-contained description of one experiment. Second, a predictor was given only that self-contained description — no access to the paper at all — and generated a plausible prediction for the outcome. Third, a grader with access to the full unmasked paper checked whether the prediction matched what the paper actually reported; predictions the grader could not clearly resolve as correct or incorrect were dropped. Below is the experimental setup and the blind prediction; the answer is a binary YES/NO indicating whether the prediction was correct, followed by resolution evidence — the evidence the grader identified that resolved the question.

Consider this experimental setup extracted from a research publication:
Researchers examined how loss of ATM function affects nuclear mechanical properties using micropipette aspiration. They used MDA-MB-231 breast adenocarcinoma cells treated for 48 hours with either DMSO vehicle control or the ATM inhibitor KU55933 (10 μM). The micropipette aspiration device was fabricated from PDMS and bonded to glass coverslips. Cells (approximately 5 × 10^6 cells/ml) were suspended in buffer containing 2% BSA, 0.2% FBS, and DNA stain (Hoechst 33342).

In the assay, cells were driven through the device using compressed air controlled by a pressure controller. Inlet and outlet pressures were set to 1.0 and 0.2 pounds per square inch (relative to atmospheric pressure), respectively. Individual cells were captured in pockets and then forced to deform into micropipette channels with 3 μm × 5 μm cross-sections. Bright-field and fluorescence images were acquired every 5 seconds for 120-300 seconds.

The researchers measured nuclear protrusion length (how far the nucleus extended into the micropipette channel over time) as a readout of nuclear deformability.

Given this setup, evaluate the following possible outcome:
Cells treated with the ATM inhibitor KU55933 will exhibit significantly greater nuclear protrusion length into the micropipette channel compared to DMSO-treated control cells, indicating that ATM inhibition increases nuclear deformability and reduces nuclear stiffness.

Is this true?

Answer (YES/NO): YES